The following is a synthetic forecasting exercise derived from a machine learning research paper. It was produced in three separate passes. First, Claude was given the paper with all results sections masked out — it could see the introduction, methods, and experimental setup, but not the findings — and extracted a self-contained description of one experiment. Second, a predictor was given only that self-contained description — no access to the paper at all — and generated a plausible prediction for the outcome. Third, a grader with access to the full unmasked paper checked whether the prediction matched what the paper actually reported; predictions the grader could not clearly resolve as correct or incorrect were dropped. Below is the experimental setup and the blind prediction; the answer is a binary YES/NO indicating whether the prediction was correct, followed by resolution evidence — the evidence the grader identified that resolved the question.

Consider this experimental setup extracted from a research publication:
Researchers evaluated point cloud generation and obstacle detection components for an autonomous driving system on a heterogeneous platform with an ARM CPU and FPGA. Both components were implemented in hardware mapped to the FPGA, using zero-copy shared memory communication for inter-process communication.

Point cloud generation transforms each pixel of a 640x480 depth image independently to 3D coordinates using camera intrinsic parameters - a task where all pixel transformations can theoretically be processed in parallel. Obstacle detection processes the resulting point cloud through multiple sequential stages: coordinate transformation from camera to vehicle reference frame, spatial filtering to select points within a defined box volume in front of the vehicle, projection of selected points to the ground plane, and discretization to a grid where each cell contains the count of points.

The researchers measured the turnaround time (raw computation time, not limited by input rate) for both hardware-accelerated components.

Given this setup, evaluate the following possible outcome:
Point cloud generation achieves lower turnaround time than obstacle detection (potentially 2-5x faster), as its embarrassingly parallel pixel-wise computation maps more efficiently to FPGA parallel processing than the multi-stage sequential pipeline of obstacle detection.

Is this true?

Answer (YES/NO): NO